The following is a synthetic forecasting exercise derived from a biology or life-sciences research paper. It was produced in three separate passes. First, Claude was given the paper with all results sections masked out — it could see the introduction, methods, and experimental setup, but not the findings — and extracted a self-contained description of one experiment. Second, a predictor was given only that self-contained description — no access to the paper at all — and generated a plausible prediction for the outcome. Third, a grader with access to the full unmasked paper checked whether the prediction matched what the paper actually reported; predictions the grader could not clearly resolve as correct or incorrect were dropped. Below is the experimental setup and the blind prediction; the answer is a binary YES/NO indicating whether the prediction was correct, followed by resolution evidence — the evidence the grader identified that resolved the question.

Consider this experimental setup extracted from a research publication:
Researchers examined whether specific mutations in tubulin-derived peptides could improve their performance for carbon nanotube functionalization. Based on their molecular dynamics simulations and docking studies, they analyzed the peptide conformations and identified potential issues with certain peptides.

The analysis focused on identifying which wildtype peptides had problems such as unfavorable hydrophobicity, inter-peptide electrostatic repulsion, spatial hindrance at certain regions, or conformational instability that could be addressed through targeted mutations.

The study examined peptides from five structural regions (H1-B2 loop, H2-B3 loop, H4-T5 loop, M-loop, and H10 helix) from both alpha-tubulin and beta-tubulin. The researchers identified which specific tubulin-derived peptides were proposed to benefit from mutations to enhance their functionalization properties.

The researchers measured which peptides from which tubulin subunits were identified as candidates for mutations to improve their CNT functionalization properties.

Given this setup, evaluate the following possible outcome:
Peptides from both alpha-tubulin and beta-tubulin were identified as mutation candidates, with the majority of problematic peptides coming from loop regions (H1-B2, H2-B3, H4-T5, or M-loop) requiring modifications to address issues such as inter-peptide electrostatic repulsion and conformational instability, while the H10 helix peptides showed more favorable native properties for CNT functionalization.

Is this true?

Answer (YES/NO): NO